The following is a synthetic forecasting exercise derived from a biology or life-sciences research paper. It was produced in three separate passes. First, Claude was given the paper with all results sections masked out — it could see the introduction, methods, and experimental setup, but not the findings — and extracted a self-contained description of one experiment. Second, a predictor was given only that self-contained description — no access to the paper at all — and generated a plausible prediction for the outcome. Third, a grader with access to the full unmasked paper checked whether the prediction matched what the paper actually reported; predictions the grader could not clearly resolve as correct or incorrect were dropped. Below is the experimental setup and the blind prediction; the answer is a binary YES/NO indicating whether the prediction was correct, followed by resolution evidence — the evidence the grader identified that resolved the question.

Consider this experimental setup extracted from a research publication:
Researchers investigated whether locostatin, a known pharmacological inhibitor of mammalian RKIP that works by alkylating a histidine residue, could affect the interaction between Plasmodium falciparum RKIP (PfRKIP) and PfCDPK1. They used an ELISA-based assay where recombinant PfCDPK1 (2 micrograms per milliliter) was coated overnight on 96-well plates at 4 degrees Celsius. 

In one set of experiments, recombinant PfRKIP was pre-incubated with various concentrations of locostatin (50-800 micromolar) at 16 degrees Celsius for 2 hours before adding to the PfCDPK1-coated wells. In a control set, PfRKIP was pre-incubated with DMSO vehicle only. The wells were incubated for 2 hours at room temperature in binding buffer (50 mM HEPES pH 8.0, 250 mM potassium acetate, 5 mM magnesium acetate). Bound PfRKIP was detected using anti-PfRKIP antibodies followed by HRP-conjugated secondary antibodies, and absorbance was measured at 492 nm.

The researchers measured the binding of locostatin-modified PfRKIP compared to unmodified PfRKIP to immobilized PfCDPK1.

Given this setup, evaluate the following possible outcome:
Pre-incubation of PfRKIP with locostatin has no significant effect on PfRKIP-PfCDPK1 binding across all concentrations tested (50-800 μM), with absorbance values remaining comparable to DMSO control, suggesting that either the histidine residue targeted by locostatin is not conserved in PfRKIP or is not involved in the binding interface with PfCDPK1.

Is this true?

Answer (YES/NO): NO